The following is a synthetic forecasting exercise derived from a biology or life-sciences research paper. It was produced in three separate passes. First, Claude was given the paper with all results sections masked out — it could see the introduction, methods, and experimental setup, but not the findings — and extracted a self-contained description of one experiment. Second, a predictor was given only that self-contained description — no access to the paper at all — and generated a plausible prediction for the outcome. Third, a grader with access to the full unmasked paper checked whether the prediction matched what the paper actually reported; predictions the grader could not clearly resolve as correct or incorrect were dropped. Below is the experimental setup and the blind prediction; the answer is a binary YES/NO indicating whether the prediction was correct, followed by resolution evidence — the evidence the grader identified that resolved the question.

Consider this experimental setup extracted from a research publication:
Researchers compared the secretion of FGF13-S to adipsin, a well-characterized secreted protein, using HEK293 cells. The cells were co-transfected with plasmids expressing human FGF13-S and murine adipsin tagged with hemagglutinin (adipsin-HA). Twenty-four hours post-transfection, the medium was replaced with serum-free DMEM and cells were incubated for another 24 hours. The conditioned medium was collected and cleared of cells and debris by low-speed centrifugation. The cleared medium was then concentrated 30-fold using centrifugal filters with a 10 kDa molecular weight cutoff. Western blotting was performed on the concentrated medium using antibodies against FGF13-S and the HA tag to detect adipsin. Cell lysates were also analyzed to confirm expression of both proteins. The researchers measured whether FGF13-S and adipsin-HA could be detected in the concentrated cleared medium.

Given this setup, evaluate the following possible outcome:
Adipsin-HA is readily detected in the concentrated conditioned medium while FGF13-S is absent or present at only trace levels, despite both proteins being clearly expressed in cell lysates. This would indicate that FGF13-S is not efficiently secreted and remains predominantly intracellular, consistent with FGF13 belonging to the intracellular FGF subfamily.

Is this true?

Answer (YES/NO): YES